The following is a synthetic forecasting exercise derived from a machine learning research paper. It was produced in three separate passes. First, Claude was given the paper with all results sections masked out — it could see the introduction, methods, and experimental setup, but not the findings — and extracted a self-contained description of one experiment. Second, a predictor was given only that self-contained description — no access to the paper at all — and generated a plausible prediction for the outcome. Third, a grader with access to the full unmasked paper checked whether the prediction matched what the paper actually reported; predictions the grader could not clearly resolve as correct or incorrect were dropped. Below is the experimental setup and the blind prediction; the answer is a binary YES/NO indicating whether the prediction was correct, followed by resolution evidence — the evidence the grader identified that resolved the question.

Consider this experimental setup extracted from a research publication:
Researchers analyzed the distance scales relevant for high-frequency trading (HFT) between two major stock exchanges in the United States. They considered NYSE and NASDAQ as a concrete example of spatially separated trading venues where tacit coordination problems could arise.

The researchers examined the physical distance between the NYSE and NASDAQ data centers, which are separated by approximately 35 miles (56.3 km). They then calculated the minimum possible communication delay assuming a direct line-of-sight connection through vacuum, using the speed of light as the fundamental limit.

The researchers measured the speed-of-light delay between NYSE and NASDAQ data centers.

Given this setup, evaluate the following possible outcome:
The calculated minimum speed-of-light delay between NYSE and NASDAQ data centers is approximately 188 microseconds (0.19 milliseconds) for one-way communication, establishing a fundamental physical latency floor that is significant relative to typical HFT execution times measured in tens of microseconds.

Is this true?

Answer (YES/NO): YES